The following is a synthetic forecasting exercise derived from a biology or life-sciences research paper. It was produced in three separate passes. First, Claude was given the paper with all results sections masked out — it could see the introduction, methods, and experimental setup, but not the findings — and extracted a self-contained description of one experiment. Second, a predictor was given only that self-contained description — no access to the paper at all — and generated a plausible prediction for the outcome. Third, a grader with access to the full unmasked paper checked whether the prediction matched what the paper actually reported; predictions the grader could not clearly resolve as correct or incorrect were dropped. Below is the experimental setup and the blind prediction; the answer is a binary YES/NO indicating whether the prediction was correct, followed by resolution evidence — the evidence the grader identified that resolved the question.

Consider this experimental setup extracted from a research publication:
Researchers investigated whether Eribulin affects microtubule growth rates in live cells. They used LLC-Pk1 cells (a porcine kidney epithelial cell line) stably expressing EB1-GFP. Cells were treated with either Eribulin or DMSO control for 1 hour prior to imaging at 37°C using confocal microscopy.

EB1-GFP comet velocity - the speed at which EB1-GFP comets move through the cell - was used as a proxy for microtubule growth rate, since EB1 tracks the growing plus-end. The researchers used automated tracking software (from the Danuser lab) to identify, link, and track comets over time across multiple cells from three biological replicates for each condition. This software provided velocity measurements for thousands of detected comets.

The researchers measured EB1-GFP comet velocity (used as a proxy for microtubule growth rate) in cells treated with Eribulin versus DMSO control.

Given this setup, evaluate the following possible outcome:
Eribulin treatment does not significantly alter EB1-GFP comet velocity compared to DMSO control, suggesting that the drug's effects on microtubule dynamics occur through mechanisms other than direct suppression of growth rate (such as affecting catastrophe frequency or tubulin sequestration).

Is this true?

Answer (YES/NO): YES